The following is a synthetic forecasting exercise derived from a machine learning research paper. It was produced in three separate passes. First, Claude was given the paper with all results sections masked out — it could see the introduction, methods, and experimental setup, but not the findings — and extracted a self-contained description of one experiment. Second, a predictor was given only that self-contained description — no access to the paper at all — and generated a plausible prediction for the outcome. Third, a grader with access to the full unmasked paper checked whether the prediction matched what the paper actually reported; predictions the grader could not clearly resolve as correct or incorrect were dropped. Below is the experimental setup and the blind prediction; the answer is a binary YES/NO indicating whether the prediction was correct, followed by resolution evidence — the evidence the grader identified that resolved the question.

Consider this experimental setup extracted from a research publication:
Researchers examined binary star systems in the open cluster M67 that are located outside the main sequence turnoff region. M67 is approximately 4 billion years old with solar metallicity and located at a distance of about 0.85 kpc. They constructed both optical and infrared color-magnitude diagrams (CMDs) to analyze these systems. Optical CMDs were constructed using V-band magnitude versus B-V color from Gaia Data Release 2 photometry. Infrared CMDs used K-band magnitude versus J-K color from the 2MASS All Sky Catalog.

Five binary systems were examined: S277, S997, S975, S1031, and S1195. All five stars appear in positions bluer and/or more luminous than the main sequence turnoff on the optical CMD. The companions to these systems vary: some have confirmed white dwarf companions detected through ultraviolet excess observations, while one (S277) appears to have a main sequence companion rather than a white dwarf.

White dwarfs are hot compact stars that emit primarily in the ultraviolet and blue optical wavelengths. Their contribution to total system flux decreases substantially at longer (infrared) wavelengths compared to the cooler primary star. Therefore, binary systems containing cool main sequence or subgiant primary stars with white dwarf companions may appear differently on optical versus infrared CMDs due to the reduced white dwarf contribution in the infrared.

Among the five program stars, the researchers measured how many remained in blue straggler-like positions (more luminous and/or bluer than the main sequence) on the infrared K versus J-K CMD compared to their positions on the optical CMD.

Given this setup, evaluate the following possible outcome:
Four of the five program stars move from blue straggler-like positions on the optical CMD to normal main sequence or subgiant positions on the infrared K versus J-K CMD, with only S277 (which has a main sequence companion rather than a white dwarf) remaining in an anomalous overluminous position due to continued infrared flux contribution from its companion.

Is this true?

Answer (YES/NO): NO